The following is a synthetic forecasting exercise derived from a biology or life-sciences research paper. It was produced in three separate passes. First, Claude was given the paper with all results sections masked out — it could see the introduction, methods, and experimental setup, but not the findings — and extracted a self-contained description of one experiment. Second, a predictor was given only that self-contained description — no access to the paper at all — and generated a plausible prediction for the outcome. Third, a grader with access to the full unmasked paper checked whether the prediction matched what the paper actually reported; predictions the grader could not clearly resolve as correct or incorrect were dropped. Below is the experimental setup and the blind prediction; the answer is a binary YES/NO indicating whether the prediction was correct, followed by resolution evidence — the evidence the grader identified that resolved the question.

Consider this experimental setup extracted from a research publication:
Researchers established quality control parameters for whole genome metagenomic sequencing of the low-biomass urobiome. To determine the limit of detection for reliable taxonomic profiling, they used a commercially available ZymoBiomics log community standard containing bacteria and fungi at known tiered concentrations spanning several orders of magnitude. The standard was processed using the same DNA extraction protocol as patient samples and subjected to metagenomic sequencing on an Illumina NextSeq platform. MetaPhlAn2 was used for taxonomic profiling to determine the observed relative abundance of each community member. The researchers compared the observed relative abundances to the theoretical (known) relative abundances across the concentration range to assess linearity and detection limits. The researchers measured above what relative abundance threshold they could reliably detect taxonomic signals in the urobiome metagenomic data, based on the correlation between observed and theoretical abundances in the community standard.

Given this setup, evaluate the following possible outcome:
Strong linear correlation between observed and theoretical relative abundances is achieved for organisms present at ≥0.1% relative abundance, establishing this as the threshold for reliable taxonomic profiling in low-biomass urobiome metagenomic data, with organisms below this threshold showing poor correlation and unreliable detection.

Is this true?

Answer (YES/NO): NO